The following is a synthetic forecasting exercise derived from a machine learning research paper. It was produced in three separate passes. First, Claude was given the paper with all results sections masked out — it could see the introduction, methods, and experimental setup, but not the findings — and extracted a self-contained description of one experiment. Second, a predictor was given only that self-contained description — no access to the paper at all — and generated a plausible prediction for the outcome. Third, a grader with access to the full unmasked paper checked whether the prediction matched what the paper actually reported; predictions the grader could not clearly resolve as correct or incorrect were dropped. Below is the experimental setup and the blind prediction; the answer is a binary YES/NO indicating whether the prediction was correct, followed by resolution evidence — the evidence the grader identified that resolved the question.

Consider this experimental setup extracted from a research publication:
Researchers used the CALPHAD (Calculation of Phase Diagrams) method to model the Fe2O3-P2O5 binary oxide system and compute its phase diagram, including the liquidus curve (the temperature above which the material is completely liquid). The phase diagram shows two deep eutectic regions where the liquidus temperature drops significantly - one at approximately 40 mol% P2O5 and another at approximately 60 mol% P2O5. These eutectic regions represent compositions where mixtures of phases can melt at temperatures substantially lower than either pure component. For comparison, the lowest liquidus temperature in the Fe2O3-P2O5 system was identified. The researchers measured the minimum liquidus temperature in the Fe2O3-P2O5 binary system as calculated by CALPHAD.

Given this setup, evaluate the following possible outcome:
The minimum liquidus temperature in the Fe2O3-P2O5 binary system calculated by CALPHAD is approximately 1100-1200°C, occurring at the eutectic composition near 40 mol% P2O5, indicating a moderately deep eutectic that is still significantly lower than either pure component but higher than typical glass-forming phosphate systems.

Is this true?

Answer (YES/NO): NO